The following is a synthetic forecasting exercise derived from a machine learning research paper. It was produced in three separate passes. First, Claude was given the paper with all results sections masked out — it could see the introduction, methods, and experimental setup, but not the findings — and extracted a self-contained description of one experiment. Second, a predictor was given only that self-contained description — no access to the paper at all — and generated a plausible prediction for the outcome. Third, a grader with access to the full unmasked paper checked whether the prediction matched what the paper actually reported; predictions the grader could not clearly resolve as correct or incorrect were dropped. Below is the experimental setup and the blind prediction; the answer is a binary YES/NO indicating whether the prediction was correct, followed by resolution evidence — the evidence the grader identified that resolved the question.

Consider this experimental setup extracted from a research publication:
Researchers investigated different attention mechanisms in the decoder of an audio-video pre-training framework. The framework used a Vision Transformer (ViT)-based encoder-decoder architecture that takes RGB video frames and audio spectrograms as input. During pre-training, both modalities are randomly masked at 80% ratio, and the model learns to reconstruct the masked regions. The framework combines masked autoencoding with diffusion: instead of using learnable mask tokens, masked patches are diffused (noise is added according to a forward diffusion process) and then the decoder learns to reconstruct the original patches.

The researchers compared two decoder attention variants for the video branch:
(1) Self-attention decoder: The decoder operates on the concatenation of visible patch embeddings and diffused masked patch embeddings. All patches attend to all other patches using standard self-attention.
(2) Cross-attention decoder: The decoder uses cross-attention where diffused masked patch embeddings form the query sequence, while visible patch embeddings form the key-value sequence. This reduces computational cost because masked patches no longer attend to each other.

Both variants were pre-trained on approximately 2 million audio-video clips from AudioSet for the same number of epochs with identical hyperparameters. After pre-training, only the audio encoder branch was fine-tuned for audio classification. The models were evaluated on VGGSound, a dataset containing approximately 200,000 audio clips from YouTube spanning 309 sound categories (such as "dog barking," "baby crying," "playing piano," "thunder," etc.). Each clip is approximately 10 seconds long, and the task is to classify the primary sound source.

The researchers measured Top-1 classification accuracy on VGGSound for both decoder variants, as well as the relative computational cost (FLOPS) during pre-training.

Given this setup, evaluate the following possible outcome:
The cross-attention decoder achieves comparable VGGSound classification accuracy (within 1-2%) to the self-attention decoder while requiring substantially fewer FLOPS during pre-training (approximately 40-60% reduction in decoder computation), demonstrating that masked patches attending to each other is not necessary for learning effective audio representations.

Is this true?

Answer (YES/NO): NO